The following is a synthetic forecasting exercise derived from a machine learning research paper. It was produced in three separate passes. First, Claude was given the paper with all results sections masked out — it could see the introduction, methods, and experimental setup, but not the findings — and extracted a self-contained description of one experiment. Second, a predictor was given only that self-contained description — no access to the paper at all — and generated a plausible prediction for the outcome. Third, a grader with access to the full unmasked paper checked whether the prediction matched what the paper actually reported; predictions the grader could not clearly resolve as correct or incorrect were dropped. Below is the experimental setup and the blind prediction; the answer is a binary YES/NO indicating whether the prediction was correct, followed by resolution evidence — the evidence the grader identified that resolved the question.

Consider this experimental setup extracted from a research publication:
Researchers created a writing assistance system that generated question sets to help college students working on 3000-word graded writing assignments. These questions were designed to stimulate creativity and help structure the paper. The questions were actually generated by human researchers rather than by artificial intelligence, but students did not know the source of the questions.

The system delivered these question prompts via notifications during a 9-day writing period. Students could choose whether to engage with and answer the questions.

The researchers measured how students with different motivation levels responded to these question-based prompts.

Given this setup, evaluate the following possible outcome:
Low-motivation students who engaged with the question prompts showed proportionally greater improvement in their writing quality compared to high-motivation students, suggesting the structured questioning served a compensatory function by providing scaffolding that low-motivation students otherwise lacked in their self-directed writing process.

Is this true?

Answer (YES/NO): NO